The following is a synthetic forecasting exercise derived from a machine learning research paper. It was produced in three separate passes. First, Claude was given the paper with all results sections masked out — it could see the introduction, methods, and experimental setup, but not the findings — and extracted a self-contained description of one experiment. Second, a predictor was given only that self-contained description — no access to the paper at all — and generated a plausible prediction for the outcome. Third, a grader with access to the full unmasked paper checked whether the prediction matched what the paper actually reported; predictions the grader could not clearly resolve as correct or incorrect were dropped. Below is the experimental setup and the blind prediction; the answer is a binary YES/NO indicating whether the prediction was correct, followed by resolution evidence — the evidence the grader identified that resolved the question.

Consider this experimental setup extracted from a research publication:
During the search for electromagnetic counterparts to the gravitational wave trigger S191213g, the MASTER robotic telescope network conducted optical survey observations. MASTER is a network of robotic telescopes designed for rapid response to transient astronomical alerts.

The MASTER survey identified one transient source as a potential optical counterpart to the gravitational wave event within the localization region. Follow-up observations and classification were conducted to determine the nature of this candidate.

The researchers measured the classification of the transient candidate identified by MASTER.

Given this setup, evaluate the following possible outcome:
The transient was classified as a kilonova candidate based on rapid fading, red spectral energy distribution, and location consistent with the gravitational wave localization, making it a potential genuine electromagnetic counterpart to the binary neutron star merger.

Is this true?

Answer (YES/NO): NO